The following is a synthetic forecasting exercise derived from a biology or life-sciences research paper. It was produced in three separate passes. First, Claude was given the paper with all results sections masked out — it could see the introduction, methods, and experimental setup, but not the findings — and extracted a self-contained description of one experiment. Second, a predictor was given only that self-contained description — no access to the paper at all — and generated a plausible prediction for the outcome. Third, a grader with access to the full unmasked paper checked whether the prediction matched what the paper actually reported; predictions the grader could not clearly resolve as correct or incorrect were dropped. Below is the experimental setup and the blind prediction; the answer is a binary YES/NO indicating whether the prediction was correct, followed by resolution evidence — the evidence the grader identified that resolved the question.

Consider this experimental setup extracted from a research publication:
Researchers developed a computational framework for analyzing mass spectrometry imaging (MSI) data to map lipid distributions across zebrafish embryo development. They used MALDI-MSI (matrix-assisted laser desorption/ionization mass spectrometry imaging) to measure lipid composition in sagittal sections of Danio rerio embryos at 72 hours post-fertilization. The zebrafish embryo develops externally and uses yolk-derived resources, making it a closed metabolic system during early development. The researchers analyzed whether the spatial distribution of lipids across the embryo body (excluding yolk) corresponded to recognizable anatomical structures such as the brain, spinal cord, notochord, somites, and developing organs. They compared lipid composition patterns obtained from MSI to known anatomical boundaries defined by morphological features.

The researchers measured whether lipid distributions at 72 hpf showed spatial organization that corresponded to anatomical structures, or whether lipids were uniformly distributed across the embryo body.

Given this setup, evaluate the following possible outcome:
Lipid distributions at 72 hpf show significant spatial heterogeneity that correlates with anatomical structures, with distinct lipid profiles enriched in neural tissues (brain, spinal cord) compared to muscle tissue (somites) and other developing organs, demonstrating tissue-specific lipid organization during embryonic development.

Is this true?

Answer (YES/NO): YES